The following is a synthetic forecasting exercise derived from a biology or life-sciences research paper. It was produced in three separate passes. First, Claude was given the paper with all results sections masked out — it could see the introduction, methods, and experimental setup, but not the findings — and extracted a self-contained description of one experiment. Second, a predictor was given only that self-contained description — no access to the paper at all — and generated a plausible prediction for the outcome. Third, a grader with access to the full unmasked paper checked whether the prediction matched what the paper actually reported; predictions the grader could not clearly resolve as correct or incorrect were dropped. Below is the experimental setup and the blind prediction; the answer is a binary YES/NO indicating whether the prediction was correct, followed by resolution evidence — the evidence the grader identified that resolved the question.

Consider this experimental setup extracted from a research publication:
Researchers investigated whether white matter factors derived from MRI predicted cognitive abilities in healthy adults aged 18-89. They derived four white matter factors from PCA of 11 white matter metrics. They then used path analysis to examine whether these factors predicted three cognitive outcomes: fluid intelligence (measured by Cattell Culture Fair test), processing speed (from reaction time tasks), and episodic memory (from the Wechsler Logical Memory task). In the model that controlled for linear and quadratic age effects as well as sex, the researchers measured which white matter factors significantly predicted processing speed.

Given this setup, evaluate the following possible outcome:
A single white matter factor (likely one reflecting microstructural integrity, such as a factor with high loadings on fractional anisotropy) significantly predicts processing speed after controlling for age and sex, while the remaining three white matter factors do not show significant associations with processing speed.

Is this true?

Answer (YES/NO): NO